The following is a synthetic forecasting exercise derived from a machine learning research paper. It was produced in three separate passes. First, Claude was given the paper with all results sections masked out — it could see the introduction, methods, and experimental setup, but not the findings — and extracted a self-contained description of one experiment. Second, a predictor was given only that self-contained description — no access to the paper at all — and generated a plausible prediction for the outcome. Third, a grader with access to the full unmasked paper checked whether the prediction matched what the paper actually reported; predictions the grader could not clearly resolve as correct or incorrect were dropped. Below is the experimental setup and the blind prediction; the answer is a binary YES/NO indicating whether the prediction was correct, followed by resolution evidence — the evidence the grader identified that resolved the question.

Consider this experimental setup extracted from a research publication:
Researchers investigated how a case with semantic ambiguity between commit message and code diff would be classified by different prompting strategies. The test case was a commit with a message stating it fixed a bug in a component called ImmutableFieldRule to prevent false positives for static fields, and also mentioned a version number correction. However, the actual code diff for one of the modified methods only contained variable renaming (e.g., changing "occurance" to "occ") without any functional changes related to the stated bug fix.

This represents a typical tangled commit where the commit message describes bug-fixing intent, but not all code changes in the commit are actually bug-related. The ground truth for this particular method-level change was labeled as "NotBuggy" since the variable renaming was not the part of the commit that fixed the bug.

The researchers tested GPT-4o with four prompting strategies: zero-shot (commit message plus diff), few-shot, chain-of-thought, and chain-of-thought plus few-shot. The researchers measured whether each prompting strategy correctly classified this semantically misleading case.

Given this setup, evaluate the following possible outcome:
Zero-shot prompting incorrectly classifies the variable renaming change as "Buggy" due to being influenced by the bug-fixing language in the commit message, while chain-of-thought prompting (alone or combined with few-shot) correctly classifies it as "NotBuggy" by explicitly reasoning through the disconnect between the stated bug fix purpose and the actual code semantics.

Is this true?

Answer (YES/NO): YES